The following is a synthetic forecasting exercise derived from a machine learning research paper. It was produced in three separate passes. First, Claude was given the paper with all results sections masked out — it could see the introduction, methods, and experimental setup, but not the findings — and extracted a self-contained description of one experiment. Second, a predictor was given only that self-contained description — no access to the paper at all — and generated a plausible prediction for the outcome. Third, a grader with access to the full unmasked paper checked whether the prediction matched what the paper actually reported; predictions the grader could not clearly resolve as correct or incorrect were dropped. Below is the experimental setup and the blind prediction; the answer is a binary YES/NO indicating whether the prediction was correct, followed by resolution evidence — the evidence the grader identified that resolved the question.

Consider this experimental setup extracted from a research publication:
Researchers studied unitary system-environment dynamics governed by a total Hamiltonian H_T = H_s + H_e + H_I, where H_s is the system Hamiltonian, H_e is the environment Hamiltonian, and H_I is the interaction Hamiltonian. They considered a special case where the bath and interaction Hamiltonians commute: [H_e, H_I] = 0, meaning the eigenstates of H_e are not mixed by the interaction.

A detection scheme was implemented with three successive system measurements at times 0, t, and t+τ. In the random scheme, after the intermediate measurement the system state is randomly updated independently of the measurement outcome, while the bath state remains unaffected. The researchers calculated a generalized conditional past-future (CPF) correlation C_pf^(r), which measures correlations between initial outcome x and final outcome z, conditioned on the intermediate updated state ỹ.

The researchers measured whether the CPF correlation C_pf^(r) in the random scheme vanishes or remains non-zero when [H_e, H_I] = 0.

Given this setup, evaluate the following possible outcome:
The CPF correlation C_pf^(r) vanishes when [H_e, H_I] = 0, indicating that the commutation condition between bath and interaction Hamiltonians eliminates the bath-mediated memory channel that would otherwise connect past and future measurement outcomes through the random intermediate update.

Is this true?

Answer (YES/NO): YES